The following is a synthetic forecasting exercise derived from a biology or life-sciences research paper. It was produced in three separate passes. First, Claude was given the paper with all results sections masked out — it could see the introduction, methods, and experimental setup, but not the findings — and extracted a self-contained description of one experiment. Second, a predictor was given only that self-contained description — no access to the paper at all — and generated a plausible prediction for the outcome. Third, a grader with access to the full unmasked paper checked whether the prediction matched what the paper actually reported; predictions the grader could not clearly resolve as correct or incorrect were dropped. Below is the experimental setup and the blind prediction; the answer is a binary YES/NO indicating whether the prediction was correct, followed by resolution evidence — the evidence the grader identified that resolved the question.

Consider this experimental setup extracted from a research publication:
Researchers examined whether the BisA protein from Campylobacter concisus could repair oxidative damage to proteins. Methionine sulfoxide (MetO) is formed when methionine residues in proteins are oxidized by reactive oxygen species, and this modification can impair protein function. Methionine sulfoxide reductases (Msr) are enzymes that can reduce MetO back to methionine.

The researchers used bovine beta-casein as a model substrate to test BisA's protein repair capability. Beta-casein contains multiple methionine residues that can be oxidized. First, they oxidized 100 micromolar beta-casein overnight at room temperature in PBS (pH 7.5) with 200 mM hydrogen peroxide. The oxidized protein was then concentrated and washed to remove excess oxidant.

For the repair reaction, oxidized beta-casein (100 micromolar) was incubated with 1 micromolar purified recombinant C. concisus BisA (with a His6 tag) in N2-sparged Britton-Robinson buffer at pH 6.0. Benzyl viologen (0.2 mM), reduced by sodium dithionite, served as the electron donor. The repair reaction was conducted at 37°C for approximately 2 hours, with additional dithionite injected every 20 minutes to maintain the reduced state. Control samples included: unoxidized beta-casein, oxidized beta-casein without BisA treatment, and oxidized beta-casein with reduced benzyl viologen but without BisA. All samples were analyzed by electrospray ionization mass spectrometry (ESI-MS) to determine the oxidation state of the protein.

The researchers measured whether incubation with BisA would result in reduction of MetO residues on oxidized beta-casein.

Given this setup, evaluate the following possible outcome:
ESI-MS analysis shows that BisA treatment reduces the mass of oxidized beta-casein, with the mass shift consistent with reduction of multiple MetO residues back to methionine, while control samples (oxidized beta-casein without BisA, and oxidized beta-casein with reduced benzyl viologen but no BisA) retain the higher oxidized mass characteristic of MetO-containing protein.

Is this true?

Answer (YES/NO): YES